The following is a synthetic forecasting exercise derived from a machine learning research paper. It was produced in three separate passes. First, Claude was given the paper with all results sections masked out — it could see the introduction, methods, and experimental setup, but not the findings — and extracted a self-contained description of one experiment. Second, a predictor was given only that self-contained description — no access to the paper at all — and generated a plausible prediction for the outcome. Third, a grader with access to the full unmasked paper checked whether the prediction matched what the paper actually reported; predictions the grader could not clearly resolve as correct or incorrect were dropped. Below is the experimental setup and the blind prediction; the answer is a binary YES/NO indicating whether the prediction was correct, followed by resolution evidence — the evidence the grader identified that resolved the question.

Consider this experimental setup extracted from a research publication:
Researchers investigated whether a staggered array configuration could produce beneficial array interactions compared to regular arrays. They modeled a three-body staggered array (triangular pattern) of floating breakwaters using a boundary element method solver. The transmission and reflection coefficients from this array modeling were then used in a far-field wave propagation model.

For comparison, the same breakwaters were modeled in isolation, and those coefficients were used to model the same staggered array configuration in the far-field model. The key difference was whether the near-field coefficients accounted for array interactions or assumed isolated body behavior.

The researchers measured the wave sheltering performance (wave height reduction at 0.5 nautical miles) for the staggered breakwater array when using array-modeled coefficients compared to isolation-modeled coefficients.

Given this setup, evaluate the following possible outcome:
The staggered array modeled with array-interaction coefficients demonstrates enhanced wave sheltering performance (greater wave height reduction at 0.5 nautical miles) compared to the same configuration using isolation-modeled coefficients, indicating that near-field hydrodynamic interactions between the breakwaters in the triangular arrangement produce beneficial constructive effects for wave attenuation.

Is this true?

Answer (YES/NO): YES